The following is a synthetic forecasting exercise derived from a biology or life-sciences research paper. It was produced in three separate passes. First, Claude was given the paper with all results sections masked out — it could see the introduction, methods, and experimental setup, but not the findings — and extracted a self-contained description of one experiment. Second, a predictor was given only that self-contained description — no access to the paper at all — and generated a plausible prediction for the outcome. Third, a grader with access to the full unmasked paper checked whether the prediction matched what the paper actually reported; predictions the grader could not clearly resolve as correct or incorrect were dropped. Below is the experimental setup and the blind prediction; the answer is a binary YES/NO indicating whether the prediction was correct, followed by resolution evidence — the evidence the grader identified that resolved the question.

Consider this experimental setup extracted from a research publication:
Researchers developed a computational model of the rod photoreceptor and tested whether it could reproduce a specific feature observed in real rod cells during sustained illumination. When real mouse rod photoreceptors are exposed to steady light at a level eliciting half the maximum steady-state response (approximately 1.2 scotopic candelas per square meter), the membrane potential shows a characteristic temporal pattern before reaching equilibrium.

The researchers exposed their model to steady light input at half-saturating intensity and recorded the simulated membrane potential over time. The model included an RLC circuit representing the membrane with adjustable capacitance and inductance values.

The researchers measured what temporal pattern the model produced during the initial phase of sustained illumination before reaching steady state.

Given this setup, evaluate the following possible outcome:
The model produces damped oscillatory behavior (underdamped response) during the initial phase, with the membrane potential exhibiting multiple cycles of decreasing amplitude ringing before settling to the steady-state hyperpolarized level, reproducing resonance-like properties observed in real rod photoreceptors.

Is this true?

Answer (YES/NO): NO